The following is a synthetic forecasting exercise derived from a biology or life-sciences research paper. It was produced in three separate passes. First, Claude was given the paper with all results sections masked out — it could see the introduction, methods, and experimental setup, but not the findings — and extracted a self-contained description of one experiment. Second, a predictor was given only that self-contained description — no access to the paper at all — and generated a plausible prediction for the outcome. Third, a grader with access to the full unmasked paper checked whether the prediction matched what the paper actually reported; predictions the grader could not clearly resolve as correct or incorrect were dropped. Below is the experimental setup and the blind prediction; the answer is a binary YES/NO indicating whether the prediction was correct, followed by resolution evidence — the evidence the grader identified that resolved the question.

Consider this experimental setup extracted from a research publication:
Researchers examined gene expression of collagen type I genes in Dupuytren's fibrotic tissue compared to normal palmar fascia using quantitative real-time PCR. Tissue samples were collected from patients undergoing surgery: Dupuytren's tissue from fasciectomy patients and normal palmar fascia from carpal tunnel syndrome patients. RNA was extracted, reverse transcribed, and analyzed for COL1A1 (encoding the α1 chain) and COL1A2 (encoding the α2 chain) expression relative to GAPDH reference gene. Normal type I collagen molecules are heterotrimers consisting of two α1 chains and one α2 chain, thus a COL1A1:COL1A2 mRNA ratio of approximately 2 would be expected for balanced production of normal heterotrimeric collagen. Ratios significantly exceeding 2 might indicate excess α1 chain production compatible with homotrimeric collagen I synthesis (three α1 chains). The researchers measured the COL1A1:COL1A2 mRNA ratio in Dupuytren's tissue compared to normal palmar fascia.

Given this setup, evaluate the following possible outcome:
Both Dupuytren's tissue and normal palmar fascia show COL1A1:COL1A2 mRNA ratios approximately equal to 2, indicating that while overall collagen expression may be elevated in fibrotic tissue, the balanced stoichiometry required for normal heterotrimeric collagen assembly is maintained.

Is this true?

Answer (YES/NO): NO